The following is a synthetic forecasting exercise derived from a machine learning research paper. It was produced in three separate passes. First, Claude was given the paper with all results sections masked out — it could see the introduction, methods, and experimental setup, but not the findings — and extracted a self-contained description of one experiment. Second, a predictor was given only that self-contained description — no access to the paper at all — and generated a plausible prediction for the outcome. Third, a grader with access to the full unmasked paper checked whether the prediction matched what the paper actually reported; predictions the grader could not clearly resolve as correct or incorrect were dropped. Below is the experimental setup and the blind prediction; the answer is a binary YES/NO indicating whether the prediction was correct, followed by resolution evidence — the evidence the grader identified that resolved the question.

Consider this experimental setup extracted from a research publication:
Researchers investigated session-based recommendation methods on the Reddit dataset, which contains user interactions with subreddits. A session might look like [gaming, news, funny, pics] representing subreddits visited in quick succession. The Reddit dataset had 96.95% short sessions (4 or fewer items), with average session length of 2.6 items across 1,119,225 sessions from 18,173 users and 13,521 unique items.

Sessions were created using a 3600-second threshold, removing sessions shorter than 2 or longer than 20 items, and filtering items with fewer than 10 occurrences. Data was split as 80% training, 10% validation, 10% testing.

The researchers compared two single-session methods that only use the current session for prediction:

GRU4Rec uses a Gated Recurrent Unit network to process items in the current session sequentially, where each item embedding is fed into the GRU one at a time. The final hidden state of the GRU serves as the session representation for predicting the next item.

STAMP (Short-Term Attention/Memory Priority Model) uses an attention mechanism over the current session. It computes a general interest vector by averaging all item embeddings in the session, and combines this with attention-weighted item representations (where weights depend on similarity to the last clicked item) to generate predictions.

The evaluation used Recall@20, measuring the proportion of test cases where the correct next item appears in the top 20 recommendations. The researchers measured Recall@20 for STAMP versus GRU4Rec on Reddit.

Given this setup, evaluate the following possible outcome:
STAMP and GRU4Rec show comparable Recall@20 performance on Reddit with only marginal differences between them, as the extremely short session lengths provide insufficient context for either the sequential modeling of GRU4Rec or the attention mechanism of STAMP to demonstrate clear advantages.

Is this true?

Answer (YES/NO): NO